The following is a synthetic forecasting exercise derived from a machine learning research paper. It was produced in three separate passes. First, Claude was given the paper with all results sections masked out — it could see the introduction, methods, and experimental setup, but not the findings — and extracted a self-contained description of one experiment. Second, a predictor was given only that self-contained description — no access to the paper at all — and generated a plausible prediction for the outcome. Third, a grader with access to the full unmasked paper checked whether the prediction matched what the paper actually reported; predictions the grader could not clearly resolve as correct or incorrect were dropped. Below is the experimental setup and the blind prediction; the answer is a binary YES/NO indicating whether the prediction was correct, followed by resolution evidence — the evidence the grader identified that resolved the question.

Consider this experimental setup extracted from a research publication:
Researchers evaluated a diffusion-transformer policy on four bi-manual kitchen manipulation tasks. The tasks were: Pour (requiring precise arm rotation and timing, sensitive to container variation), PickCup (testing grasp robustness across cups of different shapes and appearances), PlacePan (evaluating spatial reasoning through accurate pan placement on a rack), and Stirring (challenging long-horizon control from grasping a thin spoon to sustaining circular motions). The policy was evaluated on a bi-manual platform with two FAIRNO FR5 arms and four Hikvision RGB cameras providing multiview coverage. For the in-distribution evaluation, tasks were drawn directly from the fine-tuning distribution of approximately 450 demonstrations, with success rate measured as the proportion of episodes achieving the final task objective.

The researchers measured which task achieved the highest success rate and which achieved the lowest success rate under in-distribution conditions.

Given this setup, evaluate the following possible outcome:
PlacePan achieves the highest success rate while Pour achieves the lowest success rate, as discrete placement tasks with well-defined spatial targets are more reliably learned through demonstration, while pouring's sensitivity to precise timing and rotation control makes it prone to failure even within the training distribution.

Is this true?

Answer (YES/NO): NO